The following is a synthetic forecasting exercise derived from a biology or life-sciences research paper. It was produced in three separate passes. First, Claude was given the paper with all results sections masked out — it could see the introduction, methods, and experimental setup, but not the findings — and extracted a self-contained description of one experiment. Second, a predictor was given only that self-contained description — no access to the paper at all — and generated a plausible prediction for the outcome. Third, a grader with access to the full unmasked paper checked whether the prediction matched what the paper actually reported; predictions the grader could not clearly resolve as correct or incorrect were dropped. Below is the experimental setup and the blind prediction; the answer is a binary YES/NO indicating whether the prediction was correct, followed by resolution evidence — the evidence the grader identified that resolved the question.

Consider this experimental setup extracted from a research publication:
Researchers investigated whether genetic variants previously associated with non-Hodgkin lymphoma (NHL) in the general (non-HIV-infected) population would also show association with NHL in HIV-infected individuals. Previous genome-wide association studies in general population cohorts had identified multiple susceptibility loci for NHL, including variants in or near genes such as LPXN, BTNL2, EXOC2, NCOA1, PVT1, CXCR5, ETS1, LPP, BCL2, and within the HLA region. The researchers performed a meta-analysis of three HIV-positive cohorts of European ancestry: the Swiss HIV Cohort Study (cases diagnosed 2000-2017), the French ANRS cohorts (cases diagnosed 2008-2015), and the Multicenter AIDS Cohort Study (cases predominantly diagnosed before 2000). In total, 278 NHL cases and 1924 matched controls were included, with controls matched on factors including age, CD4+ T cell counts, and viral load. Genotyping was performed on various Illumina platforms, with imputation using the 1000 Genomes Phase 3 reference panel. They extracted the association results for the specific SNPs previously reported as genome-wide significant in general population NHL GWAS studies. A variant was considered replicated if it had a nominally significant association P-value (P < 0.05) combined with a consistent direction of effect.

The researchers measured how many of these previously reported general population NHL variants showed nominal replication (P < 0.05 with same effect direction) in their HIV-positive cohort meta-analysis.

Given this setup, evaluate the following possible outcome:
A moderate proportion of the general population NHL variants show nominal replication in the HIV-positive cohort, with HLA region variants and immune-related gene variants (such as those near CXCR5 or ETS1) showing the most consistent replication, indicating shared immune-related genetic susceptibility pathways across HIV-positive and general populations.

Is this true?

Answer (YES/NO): NO